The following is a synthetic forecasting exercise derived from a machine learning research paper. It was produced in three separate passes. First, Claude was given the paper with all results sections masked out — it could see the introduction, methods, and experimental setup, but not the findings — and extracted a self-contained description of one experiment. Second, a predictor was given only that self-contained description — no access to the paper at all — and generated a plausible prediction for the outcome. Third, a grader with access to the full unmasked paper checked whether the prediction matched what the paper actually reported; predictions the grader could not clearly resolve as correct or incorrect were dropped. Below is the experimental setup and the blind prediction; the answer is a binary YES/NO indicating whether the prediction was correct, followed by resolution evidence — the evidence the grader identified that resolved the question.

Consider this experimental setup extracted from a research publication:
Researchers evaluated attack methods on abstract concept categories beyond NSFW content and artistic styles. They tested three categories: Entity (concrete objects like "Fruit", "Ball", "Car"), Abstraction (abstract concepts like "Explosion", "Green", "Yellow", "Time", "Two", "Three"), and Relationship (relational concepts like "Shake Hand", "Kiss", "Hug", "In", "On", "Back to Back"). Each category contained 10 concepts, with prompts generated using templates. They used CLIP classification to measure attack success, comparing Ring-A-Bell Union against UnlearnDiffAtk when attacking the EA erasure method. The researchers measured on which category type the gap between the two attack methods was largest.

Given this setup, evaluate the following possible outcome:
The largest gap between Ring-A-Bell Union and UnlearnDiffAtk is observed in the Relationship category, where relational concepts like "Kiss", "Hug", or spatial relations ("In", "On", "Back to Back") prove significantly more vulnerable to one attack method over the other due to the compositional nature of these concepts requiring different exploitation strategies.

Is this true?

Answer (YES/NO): NO